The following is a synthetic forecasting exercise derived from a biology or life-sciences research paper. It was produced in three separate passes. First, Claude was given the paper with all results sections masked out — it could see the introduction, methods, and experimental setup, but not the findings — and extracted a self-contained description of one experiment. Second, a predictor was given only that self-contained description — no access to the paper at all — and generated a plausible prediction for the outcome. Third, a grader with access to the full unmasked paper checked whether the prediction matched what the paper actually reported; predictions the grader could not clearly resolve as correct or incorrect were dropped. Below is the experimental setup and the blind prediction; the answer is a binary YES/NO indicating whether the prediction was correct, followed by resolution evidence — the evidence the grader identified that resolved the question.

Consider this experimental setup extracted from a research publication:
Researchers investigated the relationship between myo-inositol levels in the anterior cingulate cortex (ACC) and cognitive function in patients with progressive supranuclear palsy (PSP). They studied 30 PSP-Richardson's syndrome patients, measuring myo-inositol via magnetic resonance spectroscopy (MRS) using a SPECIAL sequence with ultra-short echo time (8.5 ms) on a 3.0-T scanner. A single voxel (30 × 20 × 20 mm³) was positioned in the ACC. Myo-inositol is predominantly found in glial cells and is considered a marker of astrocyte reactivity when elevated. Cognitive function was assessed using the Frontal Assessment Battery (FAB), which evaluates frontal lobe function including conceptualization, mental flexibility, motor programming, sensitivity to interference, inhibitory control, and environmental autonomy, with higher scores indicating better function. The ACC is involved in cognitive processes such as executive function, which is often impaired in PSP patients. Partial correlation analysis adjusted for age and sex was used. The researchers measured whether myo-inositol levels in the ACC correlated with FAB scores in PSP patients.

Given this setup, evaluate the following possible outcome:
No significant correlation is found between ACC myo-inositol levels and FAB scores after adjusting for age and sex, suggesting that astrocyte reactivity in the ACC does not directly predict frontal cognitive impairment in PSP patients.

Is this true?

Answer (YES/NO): NO